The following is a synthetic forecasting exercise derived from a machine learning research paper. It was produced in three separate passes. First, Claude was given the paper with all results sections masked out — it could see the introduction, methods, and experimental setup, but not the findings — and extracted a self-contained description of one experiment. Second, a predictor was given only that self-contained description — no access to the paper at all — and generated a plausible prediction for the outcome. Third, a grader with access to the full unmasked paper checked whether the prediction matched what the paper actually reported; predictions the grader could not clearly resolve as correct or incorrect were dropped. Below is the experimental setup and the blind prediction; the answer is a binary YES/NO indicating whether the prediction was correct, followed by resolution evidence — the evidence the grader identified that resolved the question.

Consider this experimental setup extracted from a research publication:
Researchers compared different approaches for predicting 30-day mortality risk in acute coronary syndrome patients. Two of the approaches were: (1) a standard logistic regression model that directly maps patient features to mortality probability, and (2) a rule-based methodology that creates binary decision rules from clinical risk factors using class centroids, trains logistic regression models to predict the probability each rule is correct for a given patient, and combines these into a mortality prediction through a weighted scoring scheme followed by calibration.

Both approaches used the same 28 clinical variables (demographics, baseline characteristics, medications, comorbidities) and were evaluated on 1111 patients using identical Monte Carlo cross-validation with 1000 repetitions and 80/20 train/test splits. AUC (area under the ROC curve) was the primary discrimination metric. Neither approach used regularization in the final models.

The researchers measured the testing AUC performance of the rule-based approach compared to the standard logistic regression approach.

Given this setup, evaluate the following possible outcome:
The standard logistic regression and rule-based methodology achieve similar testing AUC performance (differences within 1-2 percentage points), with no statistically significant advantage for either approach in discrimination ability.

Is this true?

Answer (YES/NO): NO